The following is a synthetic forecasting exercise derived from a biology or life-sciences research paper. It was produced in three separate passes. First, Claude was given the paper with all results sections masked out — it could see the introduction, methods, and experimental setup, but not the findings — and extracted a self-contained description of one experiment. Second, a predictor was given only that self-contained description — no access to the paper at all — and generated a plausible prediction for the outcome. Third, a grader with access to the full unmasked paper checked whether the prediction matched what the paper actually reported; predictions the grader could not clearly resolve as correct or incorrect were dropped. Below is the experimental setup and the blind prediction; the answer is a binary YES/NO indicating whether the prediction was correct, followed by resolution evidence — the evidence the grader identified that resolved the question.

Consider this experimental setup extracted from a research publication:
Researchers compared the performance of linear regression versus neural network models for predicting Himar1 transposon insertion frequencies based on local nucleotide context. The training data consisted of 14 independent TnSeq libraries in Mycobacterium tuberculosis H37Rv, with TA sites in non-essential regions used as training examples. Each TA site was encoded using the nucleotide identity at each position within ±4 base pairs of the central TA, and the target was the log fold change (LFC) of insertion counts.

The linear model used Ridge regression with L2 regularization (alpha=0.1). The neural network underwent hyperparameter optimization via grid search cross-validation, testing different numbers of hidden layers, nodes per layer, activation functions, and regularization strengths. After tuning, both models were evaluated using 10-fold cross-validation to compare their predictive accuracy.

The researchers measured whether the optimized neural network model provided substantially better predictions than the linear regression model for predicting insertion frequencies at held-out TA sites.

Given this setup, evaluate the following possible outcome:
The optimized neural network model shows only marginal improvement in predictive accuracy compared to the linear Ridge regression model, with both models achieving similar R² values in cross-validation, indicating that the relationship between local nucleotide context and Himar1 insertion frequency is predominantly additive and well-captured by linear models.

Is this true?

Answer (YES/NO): NO